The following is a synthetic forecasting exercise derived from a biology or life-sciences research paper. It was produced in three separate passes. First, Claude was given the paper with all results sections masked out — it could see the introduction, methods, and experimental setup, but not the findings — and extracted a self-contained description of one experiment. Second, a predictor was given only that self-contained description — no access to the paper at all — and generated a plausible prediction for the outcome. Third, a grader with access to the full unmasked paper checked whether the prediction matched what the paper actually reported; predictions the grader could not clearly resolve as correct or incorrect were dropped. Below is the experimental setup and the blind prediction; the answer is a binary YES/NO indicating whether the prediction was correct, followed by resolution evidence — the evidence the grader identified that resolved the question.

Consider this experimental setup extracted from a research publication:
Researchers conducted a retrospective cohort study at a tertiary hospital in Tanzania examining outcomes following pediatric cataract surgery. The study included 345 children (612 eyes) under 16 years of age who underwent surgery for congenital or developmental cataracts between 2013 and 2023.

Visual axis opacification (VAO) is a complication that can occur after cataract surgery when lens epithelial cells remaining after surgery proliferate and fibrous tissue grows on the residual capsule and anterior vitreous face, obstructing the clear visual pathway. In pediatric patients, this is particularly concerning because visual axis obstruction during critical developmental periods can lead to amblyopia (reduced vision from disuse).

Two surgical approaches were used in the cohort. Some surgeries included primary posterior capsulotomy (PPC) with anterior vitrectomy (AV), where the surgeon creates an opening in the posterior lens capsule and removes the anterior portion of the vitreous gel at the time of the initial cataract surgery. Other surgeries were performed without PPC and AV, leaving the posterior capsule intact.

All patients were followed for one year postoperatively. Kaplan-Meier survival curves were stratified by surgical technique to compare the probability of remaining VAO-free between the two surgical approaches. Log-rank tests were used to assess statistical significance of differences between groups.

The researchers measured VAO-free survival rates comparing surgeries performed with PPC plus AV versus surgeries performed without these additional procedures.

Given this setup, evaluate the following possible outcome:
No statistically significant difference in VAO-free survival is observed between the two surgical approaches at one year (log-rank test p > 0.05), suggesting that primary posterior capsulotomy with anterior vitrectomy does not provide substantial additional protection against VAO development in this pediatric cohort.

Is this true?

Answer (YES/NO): NO